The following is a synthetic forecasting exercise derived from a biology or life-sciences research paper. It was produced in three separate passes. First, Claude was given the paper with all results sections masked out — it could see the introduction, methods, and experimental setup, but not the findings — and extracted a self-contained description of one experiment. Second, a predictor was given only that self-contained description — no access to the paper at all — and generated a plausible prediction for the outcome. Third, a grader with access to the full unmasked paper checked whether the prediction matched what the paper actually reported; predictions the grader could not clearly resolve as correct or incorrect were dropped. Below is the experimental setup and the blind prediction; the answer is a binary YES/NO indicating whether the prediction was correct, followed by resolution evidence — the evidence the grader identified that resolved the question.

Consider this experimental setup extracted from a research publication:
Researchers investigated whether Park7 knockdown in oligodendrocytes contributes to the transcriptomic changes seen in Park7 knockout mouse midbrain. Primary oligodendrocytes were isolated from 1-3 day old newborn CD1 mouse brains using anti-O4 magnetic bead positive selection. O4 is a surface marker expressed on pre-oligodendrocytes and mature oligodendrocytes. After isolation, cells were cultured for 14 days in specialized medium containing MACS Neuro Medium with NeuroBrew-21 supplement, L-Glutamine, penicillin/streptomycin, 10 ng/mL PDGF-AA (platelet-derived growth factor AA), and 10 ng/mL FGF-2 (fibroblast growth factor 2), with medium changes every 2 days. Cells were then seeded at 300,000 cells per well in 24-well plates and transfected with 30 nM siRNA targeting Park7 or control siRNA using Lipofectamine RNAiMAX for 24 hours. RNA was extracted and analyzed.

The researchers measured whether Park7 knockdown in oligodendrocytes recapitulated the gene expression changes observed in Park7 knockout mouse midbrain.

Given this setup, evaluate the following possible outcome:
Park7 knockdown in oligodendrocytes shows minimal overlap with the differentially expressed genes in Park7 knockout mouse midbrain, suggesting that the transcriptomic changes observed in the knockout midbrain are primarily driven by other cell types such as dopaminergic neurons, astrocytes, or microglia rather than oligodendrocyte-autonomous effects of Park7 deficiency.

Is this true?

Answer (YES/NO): YES